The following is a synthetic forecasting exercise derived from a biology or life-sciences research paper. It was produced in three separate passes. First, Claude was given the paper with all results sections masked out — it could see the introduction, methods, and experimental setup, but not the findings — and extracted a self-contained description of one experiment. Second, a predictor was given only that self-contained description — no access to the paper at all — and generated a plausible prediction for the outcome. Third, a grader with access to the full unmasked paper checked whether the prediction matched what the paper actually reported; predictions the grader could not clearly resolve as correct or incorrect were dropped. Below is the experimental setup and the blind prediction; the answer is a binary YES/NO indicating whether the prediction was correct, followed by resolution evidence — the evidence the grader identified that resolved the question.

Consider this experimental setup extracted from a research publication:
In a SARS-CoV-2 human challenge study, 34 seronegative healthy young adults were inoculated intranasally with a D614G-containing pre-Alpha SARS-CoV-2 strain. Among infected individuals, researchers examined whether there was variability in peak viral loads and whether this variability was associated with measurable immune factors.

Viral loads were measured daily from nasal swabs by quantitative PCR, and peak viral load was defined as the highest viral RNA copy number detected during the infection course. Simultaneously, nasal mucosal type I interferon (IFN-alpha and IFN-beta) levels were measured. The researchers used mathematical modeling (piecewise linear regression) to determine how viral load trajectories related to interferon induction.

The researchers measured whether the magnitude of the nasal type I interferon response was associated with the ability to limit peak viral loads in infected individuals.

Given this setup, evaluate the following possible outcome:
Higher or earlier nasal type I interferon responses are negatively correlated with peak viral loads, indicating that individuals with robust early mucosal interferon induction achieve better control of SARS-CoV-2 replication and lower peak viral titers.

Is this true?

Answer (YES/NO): NO